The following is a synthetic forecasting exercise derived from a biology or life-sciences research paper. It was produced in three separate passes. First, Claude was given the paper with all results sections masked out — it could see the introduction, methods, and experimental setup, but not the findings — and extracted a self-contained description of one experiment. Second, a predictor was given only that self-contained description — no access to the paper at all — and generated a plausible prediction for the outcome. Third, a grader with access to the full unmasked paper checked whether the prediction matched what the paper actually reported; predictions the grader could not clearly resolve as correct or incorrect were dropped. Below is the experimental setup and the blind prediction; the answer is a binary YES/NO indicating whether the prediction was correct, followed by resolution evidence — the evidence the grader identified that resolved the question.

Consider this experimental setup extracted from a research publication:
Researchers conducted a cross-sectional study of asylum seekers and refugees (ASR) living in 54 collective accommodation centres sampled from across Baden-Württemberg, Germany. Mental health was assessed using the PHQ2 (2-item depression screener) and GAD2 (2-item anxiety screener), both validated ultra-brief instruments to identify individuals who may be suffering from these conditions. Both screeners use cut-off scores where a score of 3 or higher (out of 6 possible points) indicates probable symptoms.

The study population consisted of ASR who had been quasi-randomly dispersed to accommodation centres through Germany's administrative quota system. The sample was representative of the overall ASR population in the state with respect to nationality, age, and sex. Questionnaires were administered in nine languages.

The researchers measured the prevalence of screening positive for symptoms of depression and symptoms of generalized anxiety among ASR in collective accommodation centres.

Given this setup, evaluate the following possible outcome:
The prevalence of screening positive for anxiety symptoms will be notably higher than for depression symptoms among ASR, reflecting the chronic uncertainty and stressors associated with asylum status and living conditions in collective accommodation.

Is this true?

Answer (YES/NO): NO